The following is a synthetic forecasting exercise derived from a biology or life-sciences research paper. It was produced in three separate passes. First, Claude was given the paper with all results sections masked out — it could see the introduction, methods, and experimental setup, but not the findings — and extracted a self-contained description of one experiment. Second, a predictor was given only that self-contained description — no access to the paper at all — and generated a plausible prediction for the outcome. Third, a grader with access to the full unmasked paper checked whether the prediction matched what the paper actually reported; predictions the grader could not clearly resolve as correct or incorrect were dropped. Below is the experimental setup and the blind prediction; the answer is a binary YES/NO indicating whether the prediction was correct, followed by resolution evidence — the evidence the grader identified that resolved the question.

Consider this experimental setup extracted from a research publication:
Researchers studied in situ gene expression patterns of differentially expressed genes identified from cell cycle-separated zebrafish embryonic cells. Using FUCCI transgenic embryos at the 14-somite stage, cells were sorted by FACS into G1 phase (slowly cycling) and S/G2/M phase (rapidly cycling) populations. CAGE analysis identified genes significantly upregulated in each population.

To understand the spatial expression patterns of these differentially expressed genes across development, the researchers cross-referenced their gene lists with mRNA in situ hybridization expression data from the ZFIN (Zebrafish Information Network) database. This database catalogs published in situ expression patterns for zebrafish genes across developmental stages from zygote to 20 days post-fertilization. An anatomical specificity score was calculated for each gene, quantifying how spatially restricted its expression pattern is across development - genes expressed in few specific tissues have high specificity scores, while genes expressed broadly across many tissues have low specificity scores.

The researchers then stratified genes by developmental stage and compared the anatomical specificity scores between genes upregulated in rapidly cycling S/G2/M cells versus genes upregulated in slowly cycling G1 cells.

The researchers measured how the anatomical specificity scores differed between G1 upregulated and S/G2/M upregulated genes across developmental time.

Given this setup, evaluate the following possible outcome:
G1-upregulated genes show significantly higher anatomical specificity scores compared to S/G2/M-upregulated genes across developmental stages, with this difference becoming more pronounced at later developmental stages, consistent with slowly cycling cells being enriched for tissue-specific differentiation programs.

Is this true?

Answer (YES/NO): NO